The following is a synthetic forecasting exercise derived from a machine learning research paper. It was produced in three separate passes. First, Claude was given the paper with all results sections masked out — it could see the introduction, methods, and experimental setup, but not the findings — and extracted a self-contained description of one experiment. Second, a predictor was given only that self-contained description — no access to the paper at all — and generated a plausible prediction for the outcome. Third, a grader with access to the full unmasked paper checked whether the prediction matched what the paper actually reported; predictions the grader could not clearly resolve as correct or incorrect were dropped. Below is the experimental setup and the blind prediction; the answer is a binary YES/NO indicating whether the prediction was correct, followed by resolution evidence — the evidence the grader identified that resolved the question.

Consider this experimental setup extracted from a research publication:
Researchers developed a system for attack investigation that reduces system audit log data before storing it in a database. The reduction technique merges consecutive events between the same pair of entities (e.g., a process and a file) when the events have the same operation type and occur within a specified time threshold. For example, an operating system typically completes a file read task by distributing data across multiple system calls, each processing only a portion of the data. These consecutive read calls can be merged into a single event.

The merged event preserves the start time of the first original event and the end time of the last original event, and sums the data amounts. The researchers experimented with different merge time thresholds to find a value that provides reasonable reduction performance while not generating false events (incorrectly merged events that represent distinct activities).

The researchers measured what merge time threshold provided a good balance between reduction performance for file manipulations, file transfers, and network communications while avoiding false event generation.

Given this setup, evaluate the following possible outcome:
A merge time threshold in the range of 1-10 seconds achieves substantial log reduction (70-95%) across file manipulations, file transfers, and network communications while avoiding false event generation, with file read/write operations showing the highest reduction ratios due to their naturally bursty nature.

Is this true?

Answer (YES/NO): NO